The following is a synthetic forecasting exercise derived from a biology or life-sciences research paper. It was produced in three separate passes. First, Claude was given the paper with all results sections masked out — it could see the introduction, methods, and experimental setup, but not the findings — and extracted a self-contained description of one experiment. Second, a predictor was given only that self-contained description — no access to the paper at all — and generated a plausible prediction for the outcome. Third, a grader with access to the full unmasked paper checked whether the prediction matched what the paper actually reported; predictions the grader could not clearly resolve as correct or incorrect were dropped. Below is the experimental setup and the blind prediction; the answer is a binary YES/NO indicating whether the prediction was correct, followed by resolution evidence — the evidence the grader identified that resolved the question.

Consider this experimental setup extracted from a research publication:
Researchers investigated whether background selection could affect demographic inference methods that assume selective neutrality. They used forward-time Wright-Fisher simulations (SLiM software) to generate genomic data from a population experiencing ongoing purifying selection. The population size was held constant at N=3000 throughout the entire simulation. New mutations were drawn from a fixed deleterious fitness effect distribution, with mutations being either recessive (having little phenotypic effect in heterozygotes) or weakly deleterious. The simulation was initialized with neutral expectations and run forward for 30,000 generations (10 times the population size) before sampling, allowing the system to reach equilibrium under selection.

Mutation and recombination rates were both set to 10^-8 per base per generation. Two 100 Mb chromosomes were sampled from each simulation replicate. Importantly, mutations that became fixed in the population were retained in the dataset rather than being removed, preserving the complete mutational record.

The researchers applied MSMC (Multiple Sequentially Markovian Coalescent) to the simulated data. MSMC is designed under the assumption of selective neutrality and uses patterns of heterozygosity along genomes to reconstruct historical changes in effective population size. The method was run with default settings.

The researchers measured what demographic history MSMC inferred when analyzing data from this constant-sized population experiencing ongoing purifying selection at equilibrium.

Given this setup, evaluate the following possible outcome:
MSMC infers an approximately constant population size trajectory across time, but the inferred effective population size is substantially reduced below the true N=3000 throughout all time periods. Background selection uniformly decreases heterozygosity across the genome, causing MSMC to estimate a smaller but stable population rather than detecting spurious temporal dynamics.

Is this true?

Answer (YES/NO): NO